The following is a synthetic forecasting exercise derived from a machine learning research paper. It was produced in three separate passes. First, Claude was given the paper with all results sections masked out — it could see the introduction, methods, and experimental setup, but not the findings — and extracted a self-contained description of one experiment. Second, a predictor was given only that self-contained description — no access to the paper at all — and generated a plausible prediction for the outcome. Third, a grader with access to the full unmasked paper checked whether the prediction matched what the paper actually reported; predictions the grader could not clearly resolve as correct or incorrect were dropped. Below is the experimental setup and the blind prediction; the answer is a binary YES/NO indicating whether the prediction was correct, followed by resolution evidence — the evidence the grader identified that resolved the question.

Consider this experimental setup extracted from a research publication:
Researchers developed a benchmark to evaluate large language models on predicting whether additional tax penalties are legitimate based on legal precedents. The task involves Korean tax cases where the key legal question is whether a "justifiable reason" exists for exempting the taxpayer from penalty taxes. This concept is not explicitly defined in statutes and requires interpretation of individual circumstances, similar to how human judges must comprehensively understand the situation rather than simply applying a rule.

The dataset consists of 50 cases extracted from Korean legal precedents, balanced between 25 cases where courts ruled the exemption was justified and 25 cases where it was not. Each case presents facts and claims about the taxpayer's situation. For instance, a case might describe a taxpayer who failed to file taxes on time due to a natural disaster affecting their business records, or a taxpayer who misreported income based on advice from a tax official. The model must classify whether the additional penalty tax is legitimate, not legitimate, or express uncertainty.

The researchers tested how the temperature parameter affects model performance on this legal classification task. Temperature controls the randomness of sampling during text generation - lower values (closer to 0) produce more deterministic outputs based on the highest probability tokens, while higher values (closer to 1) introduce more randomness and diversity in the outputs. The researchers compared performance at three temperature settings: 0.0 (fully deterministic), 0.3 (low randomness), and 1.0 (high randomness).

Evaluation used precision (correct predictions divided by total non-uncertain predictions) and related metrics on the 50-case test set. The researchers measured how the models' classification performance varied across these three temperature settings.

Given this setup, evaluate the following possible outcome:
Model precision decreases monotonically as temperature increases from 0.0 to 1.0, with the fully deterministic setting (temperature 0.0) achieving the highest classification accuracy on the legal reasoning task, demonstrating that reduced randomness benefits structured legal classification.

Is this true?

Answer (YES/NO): NO